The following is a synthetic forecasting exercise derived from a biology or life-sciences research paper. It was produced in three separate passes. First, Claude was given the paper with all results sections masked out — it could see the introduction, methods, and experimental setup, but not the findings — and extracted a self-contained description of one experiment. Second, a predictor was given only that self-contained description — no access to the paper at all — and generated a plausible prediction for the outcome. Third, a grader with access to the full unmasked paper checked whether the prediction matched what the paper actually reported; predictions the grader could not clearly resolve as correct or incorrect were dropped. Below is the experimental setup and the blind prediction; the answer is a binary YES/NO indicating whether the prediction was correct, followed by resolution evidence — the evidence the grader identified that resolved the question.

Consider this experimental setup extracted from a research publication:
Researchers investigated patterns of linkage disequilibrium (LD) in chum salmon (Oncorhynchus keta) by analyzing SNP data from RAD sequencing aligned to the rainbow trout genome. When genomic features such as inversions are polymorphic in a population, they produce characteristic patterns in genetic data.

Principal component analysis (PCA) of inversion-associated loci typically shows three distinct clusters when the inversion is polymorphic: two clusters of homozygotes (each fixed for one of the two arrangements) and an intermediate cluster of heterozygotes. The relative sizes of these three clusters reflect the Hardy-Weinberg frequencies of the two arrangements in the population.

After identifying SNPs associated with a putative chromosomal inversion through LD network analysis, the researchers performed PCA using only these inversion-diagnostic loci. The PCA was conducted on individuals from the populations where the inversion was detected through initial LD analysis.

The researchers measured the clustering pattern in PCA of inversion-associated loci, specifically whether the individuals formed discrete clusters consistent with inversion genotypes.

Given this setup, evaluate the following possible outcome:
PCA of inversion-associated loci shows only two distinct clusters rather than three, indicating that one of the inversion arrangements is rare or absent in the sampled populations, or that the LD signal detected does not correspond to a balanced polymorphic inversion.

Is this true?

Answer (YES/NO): NO